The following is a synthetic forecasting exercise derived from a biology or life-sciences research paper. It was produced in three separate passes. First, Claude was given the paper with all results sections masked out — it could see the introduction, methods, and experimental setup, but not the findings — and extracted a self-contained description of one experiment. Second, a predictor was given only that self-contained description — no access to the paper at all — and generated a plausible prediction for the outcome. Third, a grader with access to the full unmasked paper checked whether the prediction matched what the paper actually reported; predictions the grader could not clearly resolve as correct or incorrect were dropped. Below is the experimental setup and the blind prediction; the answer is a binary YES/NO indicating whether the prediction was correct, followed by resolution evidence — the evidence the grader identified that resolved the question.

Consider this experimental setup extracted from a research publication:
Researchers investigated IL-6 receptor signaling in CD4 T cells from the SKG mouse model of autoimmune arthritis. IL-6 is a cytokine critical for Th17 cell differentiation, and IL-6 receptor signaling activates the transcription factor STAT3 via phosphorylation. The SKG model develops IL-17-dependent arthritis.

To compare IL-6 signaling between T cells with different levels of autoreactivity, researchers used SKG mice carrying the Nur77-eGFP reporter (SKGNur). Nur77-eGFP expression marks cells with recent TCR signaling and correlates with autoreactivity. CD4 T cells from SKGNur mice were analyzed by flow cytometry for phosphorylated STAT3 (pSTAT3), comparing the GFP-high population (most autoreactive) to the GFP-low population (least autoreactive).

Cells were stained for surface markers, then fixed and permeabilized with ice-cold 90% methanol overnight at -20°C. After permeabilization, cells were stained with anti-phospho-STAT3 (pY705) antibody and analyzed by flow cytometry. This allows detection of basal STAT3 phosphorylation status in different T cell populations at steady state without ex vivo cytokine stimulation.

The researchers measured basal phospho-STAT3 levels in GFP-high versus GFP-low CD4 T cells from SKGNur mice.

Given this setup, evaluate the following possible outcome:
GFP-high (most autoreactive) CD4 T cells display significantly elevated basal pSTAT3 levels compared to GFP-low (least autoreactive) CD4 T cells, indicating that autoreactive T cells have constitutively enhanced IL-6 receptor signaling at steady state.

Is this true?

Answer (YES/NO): YES